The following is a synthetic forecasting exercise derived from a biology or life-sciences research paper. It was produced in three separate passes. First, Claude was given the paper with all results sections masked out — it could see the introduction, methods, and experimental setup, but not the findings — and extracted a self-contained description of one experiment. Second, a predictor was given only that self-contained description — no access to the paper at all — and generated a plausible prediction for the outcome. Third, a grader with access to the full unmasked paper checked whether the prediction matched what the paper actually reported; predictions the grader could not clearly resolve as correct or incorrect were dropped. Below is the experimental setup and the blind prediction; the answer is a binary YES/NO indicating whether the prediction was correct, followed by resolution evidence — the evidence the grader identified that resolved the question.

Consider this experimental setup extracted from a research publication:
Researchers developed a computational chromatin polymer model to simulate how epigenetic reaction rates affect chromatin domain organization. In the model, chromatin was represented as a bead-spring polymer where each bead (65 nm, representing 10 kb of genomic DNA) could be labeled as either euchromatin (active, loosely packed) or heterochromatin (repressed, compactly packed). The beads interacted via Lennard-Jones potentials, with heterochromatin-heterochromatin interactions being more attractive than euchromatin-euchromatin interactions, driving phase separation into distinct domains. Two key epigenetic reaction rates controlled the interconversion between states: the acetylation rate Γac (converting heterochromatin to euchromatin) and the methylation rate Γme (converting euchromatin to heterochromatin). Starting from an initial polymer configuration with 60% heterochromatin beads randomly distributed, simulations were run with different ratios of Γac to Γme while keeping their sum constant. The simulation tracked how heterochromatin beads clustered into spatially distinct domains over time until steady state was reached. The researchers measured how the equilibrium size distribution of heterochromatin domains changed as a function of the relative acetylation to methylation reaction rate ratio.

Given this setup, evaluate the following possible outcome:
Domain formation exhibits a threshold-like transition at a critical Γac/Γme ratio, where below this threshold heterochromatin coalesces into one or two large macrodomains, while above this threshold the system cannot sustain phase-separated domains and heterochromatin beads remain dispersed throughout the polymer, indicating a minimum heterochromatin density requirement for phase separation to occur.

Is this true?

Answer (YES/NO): NO